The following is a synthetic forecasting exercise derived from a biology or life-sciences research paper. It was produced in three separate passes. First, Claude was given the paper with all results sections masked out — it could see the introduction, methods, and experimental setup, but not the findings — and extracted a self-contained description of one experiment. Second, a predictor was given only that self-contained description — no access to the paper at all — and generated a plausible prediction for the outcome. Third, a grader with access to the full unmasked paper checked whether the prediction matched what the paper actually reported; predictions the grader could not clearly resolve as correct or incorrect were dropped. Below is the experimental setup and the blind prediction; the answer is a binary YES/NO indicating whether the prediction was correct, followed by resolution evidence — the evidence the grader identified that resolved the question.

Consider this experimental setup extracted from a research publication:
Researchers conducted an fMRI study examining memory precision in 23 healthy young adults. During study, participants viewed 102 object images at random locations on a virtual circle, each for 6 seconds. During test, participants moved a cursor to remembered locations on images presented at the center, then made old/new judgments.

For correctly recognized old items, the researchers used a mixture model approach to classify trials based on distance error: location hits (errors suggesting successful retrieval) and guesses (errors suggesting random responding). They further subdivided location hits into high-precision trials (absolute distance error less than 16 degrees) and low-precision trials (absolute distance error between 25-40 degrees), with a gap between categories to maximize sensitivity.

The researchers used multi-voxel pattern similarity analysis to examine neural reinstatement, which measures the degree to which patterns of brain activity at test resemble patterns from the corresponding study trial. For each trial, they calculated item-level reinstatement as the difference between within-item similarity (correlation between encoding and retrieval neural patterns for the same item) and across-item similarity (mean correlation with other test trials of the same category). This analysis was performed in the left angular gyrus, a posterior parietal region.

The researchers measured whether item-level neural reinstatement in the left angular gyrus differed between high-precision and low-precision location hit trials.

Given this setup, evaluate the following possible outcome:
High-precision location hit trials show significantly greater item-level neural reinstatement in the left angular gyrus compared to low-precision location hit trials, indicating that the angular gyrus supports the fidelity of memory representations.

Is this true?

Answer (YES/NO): YES